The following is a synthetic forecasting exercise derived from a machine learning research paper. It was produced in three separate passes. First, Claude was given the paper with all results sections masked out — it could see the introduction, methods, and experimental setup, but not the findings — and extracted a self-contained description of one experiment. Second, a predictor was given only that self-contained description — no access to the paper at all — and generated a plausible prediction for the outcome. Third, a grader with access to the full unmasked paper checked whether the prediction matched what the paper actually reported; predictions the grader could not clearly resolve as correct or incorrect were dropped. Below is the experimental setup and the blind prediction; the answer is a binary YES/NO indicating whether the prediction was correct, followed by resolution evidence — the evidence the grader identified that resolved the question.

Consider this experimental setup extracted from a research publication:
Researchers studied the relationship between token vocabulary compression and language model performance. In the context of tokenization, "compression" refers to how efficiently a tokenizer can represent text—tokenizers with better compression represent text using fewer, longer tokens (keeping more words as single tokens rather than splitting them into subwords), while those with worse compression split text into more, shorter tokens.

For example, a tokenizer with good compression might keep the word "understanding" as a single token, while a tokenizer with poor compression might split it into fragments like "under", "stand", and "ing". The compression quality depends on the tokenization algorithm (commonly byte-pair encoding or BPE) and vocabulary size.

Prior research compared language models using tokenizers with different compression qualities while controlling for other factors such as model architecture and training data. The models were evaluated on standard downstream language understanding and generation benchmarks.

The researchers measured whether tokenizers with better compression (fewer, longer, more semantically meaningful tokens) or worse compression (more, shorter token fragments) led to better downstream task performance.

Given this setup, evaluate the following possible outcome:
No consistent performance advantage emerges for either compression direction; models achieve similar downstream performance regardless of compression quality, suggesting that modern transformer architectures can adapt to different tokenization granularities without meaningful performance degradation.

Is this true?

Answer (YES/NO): NO